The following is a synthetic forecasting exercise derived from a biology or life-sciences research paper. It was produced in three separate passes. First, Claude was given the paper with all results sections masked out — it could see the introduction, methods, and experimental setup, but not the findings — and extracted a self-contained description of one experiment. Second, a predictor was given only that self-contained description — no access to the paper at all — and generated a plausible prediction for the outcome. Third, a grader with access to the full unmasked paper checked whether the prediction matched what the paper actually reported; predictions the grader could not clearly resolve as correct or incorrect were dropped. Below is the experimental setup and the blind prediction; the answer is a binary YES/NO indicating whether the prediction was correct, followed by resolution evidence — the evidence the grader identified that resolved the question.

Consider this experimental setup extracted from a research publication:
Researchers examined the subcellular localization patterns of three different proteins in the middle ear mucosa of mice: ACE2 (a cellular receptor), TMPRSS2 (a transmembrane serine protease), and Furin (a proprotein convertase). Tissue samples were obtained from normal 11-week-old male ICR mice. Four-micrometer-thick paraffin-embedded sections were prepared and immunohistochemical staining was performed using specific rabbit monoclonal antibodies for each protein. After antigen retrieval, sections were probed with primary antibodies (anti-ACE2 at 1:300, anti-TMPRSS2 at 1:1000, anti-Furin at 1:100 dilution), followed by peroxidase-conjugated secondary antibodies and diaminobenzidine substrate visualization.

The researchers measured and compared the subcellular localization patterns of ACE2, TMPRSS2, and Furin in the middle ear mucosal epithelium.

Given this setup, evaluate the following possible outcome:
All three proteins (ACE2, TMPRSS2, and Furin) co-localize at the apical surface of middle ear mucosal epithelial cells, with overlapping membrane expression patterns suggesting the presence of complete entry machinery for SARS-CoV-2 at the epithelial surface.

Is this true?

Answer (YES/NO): NO